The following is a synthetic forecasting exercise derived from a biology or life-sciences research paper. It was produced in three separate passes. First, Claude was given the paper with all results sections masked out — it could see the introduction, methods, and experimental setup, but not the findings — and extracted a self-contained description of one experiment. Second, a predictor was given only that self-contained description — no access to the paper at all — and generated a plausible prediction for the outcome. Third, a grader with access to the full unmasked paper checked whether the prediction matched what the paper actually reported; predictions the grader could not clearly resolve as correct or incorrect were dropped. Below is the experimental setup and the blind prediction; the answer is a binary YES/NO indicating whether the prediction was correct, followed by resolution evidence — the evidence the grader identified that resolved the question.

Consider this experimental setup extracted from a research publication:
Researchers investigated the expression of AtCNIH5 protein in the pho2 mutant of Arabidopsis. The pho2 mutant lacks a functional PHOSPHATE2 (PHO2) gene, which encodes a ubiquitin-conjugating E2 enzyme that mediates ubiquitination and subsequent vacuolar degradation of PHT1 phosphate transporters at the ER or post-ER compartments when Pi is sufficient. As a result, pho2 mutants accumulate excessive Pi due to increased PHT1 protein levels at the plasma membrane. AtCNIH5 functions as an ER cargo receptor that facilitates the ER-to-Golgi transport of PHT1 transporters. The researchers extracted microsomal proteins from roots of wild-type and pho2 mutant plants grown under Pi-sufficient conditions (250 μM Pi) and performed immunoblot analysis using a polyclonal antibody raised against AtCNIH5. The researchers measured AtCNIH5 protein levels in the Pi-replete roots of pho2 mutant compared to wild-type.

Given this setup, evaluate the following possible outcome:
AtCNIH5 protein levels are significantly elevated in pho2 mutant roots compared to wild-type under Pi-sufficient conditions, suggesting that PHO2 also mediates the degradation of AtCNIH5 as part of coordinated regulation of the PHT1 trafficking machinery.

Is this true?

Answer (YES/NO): NO